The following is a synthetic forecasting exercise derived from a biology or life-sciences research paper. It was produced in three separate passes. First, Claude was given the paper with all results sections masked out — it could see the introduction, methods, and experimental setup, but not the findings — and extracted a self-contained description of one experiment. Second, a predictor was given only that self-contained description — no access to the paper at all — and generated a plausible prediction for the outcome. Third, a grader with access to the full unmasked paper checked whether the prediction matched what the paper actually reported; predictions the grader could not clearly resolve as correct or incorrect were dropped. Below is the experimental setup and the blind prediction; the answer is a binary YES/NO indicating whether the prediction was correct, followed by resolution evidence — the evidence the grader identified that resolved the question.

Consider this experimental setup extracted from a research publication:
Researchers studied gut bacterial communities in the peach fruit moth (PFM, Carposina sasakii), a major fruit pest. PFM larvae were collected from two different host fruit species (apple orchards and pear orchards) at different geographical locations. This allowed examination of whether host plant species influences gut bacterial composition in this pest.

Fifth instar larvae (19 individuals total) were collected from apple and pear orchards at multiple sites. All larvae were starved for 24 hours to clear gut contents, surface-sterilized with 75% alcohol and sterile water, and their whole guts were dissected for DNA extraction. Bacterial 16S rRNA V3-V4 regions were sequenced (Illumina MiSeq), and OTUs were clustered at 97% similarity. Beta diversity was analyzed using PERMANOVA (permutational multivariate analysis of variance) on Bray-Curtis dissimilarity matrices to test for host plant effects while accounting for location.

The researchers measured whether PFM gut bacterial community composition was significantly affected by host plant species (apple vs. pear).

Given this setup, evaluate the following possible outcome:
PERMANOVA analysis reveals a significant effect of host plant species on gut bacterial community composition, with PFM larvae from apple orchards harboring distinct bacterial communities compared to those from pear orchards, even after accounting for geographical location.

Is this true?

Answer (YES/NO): NO